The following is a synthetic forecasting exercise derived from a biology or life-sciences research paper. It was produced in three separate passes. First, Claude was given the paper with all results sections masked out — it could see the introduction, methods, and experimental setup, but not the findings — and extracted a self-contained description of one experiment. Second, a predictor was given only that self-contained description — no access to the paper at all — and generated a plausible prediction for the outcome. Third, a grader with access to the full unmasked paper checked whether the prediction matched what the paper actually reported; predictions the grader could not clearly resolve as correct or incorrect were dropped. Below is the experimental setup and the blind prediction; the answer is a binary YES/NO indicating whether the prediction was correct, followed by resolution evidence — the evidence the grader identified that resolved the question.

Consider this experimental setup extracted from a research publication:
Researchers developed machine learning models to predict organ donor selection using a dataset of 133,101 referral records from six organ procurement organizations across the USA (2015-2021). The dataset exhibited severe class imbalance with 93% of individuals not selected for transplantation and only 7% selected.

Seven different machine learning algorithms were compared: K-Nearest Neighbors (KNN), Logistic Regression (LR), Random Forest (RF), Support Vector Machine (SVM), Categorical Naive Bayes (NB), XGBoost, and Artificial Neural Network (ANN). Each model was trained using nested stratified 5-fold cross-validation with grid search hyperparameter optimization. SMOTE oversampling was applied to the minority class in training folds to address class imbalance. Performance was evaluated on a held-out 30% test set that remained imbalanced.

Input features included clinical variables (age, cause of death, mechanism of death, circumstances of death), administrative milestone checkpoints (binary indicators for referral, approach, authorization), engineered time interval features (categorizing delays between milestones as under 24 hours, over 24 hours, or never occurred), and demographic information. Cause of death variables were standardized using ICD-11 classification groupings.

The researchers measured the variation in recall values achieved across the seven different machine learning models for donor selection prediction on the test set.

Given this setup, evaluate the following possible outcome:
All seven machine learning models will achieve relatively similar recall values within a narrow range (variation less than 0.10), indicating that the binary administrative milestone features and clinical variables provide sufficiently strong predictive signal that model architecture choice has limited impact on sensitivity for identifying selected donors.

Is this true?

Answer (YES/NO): NO